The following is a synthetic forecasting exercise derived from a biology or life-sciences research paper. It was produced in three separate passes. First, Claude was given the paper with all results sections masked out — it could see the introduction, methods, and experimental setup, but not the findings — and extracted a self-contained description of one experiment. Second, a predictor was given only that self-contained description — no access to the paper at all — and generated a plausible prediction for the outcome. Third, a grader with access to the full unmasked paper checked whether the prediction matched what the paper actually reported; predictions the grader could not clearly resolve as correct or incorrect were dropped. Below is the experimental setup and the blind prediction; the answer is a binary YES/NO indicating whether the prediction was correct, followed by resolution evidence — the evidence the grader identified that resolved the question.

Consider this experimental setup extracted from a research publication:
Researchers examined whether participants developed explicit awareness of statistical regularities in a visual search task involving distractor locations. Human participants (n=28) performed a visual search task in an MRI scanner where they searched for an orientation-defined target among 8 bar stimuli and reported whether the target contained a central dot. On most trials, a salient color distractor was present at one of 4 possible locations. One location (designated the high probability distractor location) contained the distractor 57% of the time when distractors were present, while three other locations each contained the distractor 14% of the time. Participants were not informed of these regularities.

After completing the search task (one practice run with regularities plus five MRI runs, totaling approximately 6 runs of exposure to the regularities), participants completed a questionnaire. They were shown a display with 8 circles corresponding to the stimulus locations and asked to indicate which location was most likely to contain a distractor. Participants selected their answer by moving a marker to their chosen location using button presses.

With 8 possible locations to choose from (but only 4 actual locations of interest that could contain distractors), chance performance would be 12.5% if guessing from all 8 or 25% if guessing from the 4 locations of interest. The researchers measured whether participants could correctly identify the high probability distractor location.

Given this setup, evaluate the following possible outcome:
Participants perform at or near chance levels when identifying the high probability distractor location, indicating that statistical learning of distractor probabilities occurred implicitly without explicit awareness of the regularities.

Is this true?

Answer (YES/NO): YES